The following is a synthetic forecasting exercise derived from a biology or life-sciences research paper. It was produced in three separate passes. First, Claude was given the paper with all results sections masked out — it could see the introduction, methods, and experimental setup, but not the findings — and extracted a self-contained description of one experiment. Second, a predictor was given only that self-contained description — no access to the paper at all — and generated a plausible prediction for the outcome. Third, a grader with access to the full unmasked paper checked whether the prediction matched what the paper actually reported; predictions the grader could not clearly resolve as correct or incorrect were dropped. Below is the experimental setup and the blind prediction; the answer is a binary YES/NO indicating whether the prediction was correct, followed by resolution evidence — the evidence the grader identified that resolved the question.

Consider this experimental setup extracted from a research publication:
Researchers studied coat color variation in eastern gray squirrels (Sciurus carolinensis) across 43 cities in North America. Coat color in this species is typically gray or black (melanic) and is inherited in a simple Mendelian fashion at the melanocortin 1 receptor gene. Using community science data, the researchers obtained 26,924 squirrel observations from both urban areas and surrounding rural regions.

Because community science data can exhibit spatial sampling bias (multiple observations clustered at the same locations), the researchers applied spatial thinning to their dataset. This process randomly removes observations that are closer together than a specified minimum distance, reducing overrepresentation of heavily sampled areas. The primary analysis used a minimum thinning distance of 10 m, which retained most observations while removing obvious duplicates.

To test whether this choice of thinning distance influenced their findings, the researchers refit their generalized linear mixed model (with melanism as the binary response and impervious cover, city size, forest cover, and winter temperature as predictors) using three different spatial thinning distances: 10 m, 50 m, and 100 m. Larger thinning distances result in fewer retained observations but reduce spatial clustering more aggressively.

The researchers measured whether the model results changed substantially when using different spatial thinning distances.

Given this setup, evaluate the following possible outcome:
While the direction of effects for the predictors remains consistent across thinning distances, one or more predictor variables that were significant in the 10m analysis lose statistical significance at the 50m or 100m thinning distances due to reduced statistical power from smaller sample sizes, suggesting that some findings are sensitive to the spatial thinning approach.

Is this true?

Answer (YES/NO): NO